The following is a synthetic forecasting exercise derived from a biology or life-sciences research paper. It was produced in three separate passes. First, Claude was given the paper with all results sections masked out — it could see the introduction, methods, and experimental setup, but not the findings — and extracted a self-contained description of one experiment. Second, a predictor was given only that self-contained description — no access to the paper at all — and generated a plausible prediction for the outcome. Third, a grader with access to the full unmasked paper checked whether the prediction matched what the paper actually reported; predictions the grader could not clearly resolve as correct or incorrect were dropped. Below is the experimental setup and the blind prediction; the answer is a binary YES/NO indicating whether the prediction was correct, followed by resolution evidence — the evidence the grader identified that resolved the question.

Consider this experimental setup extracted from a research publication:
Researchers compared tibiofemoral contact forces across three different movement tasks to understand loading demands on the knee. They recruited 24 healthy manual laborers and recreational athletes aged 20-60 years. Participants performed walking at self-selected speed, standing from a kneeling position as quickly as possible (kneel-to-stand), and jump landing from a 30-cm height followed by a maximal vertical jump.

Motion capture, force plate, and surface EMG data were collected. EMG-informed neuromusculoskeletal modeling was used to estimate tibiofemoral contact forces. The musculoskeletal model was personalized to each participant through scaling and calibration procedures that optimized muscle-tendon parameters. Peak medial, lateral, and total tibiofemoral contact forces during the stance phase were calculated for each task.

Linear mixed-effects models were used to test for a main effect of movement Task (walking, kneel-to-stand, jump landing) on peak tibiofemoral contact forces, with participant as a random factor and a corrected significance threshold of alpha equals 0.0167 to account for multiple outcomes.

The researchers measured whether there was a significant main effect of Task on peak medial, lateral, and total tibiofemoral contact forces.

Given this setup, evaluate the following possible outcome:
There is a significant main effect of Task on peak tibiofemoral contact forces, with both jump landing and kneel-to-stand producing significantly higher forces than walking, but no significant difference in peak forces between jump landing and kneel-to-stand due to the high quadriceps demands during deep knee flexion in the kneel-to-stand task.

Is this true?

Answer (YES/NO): NO